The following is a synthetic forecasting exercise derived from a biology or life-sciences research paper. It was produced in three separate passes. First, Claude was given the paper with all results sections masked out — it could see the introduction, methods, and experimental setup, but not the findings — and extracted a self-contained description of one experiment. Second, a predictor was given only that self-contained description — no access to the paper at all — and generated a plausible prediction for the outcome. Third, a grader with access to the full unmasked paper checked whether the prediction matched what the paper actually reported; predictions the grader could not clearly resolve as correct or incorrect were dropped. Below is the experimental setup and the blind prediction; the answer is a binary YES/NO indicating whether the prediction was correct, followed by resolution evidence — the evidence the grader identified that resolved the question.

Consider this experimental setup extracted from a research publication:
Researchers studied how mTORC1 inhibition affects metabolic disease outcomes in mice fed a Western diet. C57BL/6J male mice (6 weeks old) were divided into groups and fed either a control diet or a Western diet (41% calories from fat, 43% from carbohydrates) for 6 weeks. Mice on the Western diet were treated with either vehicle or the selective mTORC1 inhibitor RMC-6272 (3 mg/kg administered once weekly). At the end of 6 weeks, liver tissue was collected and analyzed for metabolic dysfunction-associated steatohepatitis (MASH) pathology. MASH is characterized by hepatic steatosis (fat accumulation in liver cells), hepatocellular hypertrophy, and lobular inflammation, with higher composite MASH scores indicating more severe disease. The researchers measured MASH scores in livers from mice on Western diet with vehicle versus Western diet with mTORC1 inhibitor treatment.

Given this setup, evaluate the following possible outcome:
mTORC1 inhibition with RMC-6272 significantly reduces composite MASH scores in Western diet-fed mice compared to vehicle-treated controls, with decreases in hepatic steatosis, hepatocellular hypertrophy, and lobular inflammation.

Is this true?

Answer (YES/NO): NO